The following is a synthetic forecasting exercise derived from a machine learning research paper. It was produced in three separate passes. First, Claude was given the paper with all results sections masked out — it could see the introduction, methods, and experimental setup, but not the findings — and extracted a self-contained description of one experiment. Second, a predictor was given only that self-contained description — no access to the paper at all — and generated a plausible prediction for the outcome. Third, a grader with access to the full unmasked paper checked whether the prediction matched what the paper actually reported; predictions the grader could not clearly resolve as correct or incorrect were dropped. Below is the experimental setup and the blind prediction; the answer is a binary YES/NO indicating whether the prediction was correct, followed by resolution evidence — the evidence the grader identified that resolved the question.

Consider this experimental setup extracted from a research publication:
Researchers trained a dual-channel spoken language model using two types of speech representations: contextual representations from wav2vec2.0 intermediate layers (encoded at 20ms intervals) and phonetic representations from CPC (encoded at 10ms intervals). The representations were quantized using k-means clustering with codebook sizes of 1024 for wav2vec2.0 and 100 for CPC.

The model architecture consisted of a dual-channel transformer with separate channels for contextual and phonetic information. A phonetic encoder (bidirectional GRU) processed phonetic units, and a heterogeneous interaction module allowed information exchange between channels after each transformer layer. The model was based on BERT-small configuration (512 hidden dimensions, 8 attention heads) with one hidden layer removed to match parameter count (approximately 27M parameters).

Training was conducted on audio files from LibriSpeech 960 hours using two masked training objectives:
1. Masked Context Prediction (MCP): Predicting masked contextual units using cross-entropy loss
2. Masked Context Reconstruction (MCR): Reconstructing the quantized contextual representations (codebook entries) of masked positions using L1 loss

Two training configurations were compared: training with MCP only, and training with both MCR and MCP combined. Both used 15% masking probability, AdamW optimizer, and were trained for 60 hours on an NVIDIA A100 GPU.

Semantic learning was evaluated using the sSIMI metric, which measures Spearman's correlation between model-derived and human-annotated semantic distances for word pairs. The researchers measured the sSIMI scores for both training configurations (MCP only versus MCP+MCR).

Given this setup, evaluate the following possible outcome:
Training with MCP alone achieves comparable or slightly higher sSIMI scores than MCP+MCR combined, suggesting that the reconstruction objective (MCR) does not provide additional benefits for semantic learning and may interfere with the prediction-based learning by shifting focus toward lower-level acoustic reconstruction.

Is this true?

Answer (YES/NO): NO